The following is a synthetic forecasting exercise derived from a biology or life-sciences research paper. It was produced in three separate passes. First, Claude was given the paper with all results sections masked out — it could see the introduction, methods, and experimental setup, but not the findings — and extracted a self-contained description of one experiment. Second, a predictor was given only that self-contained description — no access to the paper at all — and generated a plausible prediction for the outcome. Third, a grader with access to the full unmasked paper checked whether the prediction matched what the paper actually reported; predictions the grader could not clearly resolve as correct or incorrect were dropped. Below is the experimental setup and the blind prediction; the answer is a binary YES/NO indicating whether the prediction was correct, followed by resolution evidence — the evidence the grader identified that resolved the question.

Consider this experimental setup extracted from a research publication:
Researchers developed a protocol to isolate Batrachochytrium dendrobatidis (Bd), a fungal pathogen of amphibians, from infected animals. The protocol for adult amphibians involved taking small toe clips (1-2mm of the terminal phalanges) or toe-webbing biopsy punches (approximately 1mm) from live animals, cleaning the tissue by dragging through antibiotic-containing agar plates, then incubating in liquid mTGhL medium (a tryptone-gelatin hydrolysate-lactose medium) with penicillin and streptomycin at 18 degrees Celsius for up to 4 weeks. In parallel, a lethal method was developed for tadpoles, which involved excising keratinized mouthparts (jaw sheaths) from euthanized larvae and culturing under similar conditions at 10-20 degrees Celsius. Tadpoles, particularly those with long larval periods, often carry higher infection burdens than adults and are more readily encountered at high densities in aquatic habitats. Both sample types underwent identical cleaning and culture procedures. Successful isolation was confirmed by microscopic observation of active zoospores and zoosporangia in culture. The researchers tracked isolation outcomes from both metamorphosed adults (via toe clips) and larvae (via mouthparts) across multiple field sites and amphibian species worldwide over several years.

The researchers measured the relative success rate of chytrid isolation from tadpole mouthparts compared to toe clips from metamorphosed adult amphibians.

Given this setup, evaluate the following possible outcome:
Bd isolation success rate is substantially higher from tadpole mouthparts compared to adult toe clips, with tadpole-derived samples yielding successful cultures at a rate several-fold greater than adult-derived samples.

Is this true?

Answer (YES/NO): NO